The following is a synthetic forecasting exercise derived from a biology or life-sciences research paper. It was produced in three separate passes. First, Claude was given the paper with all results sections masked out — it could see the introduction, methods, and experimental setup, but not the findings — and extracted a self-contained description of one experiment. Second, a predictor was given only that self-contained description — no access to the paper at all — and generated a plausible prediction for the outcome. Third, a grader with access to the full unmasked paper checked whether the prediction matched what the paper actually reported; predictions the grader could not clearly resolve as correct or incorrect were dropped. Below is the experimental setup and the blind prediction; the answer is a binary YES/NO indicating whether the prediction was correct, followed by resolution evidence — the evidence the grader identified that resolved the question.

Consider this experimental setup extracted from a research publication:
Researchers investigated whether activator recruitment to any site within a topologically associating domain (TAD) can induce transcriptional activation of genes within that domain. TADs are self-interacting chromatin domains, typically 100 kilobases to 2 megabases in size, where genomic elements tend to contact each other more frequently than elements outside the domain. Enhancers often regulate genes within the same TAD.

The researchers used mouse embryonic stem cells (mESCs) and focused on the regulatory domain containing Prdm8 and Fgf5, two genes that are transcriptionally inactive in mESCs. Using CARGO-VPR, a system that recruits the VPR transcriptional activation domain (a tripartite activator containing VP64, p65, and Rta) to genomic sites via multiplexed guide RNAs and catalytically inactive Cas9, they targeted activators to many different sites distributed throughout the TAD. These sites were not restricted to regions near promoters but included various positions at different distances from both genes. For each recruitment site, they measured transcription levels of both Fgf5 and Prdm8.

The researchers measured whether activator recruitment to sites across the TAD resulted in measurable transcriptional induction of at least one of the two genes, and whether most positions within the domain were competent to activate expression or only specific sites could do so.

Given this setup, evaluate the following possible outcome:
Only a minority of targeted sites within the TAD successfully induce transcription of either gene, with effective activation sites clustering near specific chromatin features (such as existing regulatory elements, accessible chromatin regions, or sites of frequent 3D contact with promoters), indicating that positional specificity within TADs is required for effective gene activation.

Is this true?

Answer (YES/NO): NO